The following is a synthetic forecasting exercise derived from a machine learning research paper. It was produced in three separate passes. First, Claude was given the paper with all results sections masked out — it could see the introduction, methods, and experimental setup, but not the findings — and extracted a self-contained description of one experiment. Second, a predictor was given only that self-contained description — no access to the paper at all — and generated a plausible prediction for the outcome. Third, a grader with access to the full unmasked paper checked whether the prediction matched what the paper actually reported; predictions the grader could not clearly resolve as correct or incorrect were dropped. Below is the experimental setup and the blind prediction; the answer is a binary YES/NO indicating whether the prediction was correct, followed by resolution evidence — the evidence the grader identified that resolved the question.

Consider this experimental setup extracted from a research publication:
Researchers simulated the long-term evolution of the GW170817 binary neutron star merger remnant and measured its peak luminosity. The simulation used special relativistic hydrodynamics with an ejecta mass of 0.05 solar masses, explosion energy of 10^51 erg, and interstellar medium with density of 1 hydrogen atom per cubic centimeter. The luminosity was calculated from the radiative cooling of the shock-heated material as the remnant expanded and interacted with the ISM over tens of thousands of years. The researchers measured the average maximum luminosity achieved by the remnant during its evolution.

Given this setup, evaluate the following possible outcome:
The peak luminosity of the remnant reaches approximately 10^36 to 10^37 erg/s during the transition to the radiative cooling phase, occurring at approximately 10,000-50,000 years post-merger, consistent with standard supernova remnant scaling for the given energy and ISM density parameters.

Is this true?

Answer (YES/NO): NO